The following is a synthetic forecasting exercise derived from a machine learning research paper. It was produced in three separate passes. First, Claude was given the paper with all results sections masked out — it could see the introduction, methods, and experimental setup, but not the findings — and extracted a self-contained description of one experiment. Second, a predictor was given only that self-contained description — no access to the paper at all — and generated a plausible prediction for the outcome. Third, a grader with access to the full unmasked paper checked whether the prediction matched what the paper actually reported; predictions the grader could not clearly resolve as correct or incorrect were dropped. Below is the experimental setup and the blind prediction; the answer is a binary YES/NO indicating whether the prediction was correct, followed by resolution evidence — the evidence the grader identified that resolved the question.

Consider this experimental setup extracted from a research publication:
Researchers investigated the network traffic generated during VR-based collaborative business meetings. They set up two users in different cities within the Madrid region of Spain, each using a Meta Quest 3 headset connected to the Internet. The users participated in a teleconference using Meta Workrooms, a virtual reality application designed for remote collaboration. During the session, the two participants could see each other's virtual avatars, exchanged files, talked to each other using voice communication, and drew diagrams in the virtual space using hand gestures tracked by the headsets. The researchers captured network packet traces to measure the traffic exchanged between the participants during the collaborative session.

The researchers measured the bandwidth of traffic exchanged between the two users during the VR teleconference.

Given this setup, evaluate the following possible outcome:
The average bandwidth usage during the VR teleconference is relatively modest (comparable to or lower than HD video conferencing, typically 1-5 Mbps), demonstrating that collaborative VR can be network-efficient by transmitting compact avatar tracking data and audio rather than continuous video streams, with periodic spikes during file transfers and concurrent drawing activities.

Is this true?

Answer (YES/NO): NO